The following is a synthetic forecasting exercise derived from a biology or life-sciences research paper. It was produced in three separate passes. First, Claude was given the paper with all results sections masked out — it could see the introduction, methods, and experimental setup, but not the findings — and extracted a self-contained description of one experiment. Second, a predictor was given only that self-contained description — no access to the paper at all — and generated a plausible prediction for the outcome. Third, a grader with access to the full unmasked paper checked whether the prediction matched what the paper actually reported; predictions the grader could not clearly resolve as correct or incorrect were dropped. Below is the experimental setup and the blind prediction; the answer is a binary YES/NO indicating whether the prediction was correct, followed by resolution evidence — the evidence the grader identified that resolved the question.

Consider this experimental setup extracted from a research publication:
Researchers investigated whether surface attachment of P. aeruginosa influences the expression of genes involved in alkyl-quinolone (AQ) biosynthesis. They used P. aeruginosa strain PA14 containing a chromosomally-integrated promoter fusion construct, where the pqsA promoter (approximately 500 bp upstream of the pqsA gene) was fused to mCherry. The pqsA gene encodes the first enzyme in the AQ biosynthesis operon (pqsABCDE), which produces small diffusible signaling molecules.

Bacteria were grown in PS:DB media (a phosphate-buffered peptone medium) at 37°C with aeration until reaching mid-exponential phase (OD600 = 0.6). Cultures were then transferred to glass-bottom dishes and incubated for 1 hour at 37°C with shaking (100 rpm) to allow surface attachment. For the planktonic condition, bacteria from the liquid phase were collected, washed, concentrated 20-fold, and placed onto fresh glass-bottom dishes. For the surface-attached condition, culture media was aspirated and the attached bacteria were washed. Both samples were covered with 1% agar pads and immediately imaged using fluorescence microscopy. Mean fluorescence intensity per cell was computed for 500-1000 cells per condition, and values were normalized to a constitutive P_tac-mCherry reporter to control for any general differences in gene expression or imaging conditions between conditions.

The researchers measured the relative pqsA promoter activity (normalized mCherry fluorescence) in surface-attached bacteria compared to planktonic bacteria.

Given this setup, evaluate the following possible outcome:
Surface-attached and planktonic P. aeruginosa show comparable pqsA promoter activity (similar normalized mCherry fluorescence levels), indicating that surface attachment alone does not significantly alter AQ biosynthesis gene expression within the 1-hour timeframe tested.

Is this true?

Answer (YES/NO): NO